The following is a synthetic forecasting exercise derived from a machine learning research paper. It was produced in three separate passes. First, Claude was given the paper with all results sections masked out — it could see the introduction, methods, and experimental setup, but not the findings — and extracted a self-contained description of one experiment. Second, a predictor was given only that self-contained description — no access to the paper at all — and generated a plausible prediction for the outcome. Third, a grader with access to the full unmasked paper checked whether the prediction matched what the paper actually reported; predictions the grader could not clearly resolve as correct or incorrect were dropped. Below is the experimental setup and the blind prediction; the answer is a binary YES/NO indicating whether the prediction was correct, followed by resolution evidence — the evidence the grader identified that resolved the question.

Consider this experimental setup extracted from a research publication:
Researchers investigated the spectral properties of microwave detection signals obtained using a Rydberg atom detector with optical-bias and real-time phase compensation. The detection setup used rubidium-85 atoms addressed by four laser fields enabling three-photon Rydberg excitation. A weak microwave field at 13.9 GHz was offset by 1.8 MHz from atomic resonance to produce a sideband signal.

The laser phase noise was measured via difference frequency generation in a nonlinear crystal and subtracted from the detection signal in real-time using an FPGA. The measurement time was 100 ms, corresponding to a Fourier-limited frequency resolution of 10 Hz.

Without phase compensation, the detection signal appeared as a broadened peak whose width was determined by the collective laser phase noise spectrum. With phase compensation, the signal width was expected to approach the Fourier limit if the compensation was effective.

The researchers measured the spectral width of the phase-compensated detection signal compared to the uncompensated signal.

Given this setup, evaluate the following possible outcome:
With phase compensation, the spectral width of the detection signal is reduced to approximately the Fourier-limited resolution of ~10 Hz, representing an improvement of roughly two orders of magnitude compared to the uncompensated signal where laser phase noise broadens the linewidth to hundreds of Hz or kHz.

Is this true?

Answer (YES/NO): NO